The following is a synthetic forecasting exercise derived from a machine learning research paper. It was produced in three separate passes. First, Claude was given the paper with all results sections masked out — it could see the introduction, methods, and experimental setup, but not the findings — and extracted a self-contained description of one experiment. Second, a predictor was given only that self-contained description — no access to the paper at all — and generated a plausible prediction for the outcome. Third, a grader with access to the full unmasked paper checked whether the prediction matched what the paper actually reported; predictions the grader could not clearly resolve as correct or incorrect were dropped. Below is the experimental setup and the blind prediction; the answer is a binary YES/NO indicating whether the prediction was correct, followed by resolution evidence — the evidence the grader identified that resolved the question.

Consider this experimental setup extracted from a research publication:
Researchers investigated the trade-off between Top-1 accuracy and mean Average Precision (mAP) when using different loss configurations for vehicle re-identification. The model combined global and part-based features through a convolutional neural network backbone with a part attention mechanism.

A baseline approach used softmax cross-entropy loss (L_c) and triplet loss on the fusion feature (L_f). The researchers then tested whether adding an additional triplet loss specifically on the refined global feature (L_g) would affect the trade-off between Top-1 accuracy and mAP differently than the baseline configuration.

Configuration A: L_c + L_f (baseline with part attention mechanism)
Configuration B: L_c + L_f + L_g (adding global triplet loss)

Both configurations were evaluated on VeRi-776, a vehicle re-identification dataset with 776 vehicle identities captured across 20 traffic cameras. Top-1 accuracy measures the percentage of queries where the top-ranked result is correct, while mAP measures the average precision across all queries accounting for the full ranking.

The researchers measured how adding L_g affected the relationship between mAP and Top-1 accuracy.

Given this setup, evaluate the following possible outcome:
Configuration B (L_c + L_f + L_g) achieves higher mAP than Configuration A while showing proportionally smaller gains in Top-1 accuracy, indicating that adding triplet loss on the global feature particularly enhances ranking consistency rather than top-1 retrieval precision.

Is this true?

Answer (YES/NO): NO